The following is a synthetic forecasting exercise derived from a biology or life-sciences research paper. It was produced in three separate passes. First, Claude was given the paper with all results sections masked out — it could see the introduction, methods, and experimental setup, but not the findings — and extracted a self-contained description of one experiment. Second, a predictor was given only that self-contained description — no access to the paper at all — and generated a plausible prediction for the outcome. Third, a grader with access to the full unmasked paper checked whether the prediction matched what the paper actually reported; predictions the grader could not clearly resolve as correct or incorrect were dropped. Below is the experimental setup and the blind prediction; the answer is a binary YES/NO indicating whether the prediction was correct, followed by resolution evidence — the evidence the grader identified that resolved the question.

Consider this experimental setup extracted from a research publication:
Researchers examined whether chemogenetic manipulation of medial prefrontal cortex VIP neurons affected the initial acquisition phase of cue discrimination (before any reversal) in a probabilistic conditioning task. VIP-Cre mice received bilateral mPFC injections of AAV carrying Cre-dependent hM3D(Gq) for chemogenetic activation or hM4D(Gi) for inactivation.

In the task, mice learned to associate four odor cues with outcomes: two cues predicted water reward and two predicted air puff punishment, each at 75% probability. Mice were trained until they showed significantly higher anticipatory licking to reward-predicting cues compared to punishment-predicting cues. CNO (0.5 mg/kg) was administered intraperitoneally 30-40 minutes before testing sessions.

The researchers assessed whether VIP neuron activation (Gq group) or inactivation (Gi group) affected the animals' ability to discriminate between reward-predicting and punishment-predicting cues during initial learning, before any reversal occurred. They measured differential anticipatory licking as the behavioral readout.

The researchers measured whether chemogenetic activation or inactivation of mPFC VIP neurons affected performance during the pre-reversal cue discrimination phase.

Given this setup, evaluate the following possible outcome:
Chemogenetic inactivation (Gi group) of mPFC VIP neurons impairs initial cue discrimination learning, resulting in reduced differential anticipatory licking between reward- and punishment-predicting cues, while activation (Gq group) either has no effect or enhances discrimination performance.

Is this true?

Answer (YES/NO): NO